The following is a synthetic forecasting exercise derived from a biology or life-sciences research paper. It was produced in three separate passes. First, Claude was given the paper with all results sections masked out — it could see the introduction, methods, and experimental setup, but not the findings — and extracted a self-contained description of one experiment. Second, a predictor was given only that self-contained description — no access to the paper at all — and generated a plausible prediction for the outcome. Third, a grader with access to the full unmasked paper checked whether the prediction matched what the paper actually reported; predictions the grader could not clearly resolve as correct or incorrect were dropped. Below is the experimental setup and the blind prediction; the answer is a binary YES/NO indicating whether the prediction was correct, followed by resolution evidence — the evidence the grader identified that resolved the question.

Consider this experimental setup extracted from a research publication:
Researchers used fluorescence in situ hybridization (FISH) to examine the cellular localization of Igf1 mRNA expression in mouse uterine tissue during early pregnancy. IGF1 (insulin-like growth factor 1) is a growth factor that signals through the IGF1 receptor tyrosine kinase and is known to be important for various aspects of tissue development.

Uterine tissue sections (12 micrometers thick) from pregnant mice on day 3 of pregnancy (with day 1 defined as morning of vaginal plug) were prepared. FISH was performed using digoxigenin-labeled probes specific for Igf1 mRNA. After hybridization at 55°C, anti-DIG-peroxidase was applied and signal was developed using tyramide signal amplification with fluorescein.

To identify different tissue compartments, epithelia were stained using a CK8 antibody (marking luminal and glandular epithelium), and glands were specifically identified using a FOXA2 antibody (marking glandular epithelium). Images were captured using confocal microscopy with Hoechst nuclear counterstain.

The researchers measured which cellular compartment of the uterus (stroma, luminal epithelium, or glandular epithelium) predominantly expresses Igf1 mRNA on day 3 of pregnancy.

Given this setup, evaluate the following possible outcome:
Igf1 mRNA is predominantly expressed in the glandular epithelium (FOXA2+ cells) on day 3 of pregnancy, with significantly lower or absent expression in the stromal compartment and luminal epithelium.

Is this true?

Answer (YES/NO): NO